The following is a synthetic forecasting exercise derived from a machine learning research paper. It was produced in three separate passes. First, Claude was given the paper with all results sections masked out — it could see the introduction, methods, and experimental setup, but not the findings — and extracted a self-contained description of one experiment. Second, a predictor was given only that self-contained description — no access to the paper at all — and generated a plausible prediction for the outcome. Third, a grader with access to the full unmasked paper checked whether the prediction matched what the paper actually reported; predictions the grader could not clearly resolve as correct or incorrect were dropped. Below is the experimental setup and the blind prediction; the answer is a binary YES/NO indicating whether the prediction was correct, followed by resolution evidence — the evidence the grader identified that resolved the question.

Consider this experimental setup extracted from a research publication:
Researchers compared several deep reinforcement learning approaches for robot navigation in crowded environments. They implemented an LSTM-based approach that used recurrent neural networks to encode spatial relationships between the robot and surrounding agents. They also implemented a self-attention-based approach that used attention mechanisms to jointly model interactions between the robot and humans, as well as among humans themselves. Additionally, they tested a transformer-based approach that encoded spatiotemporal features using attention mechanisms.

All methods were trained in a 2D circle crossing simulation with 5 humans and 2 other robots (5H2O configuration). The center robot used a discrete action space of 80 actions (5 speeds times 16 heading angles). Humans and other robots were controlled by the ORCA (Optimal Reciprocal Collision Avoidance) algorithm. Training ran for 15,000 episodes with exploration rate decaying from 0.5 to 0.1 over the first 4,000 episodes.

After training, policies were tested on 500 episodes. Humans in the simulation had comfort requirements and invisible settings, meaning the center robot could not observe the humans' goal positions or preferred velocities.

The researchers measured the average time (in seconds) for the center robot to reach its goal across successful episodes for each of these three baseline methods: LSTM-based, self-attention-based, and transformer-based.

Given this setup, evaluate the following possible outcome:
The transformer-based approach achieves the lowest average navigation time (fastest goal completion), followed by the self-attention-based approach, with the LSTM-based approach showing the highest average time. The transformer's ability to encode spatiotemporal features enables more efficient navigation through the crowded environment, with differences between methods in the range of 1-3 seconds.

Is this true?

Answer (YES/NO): NO